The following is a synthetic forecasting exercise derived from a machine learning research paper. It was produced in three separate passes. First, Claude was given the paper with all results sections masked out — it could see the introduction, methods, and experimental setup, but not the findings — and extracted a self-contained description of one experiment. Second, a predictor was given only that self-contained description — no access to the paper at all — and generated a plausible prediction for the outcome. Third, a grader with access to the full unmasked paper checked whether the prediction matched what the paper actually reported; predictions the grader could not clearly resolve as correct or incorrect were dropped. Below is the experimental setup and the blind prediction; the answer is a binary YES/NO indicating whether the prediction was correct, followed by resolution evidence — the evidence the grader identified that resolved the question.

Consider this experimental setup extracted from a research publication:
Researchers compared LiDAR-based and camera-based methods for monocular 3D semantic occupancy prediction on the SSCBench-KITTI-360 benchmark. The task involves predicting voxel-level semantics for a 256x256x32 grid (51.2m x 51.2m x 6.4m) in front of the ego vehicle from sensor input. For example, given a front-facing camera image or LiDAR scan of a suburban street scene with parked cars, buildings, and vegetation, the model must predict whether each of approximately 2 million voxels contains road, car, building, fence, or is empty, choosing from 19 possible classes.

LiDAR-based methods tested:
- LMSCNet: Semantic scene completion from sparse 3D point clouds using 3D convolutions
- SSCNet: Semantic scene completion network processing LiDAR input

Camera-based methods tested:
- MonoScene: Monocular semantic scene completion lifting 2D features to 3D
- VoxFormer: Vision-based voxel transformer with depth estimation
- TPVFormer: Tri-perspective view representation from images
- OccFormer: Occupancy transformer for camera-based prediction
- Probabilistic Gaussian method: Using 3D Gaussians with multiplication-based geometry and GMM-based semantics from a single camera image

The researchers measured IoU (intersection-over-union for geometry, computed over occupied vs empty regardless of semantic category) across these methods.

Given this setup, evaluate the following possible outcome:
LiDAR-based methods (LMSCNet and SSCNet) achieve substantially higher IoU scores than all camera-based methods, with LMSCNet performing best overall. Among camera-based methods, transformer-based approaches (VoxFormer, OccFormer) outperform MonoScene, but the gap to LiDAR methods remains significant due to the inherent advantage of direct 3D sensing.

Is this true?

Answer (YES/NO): NO